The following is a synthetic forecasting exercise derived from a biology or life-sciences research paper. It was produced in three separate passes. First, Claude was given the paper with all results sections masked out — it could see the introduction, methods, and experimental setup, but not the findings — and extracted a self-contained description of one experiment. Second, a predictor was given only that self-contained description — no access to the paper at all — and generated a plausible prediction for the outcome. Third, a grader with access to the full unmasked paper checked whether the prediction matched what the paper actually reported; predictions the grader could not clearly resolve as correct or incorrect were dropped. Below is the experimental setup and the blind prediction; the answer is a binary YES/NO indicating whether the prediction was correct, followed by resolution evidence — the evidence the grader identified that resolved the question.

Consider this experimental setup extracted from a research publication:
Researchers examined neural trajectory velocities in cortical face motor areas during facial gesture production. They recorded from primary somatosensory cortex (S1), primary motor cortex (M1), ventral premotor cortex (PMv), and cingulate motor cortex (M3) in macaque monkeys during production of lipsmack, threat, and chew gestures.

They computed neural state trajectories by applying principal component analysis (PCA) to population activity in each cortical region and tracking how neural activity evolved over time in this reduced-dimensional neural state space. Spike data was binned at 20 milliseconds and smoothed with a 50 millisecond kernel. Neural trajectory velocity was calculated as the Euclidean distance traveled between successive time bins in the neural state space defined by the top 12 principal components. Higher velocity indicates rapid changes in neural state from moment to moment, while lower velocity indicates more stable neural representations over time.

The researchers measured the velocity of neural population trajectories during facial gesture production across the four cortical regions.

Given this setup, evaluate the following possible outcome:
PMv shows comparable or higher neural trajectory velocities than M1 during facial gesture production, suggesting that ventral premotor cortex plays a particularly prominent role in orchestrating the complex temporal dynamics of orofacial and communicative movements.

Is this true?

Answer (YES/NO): NO